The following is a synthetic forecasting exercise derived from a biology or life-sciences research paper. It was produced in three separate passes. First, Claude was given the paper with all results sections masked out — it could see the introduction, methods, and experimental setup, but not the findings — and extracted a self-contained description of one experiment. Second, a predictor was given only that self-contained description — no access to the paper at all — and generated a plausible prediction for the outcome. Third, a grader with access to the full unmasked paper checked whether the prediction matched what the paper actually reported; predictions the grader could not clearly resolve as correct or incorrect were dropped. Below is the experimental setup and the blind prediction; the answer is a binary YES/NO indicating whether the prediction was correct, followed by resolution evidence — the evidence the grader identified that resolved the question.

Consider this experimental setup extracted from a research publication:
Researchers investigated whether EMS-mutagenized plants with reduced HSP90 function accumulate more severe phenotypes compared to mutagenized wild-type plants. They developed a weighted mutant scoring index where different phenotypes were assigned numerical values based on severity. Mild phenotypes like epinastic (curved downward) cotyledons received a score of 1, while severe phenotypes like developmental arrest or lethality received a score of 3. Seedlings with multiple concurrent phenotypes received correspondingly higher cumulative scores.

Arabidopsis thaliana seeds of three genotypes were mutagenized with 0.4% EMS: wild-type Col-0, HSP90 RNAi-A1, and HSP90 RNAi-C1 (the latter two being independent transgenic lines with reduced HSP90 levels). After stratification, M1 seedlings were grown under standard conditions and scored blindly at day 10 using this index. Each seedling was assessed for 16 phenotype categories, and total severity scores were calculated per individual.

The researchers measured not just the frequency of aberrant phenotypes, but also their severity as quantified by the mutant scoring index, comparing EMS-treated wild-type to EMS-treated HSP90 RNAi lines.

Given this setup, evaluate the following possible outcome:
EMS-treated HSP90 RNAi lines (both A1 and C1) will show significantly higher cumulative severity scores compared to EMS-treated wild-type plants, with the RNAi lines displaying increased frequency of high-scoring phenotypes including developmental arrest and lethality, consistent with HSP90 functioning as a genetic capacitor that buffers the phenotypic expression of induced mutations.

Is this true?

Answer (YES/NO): NO